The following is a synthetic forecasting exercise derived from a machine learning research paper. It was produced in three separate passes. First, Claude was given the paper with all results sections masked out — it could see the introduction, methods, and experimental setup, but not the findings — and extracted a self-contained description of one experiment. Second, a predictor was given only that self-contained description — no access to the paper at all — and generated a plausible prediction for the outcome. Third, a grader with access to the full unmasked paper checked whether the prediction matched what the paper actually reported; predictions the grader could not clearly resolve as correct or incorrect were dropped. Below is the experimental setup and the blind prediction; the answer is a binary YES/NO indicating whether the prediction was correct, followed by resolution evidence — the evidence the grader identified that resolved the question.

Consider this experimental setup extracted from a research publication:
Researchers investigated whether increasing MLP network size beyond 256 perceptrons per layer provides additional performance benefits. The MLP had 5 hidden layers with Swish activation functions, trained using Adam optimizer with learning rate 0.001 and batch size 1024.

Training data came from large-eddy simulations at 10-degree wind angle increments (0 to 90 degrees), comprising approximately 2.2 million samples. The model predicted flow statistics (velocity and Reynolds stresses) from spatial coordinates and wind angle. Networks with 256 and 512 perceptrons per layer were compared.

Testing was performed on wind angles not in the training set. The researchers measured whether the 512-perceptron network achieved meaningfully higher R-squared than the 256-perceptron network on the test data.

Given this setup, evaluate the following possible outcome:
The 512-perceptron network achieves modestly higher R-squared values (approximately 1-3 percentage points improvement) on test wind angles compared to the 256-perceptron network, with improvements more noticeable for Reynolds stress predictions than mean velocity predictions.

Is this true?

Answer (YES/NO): NO